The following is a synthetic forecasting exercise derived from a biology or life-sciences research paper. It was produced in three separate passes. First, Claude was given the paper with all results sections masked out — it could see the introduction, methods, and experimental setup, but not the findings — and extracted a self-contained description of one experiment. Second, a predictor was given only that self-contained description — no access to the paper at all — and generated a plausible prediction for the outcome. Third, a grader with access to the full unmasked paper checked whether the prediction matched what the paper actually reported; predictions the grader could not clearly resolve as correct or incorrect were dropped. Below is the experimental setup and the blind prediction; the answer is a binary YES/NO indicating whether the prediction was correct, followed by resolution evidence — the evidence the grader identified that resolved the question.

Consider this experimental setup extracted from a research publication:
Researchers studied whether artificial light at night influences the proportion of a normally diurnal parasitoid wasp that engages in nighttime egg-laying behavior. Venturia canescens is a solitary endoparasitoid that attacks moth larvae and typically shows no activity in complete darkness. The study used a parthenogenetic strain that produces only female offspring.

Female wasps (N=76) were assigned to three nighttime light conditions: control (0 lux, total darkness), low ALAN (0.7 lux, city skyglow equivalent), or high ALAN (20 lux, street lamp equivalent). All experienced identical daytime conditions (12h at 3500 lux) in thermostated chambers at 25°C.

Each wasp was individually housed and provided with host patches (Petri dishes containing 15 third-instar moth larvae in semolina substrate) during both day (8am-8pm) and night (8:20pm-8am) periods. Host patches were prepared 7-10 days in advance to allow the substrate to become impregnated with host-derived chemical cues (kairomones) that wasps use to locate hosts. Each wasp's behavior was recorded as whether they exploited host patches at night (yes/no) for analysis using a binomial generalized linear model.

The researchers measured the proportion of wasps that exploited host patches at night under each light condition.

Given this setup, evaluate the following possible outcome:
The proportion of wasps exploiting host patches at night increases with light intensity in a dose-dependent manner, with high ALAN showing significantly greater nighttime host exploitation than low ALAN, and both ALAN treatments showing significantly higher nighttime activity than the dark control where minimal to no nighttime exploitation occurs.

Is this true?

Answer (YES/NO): NO